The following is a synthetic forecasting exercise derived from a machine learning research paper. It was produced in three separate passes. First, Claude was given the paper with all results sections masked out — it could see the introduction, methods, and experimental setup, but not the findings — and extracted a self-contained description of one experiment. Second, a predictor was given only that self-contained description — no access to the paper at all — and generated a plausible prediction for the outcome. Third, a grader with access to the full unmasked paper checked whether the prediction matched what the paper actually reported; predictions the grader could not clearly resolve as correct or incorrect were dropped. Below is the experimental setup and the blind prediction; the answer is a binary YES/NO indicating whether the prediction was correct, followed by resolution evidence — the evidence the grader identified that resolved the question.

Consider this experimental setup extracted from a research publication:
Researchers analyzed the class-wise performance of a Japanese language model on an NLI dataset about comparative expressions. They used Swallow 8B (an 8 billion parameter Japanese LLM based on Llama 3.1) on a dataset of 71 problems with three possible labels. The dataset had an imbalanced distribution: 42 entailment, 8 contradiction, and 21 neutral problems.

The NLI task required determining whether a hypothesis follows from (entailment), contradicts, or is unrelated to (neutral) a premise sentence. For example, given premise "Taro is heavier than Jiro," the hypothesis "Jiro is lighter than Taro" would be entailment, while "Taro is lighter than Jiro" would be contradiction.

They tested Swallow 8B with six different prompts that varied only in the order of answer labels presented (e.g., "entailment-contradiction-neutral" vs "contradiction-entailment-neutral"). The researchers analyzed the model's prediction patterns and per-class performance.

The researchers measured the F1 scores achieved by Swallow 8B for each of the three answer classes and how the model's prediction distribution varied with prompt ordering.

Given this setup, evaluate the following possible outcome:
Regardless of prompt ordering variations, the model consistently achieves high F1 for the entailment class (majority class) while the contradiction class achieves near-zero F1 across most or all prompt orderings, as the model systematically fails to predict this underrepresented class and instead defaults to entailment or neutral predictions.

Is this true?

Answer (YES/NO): NO